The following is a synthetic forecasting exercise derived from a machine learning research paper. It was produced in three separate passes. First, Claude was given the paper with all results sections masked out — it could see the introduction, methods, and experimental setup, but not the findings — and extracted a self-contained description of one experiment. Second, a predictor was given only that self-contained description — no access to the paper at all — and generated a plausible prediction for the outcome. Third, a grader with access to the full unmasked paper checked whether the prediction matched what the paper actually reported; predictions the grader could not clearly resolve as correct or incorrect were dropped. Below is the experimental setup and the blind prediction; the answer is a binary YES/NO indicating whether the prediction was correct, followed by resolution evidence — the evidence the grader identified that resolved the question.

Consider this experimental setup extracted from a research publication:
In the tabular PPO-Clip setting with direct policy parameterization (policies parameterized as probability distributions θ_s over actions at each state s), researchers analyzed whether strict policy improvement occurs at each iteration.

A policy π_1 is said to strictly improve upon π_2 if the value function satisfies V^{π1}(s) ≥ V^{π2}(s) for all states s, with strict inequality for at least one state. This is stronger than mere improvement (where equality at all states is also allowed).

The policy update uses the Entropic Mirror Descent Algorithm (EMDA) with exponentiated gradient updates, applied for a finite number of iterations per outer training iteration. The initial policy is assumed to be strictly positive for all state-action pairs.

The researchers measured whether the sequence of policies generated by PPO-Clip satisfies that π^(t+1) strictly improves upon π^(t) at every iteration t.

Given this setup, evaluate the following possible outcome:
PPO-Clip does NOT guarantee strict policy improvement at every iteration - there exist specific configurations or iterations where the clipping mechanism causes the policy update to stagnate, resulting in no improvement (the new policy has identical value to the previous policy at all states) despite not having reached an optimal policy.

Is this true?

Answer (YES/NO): NO